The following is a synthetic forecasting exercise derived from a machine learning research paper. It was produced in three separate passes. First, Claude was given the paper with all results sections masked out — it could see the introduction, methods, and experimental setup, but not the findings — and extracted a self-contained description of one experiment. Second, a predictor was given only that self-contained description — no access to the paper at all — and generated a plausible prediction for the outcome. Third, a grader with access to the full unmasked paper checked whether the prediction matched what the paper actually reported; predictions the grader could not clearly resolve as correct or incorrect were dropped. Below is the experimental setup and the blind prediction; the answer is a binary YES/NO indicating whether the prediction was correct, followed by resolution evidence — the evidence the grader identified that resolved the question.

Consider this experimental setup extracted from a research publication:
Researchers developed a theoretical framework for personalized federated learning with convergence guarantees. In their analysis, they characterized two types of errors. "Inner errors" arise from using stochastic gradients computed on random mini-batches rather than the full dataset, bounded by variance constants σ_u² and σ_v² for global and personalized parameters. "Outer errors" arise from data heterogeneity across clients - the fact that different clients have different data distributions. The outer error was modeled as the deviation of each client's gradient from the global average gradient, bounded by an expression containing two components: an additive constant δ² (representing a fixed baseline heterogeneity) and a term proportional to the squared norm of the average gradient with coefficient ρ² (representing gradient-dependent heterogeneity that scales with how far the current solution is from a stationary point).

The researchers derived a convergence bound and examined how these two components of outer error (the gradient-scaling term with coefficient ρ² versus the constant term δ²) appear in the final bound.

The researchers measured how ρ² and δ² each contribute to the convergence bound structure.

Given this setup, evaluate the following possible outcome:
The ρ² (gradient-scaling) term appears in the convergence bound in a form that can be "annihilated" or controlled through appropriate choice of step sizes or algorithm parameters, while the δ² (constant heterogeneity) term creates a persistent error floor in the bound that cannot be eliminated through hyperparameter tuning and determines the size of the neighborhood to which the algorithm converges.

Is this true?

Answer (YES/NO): NO